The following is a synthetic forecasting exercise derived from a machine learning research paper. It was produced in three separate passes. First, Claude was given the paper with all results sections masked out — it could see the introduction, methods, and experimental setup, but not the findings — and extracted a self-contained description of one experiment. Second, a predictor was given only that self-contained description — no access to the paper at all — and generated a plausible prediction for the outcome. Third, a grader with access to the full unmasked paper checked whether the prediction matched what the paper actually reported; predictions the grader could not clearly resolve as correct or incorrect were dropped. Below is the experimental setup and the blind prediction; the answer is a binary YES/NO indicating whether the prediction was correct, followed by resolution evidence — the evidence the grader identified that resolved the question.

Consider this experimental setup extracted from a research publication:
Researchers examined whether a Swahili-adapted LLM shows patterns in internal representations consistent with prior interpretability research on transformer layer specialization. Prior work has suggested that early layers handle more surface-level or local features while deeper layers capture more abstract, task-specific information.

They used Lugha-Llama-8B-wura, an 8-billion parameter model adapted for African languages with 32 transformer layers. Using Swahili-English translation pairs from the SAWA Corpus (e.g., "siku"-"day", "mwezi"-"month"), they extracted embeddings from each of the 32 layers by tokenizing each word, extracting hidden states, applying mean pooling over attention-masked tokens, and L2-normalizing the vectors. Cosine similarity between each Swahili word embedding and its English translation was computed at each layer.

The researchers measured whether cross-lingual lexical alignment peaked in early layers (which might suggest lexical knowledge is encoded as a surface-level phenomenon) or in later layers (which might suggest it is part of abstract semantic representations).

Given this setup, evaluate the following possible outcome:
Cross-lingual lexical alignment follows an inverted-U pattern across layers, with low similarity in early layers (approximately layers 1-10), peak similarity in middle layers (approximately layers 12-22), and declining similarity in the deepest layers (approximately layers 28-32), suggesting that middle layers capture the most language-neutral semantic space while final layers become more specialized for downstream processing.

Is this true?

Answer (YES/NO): NO